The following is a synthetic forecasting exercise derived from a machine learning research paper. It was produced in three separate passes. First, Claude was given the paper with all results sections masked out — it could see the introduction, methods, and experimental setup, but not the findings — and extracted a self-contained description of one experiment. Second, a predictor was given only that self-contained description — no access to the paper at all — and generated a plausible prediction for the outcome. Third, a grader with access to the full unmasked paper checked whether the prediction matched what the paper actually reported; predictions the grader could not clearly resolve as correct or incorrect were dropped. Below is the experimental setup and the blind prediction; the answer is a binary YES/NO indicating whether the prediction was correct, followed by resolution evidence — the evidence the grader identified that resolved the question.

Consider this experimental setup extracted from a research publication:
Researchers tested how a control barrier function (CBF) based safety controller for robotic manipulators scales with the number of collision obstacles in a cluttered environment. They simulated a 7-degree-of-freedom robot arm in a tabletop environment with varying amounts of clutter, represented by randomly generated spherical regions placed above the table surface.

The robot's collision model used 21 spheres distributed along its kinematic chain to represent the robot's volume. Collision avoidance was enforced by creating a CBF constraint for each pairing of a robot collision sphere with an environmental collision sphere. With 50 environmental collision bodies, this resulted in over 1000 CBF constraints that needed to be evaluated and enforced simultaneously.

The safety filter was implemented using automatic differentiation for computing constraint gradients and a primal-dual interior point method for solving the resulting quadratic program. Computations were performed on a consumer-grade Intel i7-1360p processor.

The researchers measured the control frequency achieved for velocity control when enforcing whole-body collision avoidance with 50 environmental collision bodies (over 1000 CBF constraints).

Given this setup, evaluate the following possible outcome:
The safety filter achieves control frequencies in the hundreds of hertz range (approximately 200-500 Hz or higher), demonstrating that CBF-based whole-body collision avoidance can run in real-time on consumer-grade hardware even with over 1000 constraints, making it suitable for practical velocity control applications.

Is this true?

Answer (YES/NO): NO